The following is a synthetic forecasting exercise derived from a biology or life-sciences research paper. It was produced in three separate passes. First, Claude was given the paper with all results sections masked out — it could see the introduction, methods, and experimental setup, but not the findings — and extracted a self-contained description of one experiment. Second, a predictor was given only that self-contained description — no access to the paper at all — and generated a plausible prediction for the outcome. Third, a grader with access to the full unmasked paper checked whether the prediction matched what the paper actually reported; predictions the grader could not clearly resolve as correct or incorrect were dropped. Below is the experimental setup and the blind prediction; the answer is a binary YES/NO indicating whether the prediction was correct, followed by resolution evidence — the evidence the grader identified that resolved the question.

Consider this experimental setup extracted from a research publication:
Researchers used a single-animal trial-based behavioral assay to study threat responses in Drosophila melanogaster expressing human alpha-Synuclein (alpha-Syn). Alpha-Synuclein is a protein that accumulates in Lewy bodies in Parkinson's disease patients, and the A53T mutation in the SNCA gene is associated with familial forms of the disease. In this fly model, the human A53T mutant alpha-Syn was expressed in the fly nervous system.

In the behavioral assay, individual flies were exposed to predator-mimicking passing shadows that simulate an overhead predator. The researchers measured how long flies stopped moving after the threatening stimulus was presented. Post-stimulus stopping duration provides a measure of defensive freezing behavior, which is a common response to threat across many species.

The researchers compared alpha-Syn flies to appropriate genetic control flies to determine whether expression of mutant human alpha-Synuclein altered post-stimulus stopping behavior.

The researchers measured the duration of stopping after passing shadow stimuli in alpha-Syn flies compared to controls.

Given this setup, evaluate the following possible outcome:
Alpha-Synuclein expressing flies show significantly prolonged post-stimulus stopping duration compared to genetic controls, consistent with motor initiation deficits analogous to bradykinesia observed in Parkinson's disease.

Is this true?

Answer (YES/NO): YES